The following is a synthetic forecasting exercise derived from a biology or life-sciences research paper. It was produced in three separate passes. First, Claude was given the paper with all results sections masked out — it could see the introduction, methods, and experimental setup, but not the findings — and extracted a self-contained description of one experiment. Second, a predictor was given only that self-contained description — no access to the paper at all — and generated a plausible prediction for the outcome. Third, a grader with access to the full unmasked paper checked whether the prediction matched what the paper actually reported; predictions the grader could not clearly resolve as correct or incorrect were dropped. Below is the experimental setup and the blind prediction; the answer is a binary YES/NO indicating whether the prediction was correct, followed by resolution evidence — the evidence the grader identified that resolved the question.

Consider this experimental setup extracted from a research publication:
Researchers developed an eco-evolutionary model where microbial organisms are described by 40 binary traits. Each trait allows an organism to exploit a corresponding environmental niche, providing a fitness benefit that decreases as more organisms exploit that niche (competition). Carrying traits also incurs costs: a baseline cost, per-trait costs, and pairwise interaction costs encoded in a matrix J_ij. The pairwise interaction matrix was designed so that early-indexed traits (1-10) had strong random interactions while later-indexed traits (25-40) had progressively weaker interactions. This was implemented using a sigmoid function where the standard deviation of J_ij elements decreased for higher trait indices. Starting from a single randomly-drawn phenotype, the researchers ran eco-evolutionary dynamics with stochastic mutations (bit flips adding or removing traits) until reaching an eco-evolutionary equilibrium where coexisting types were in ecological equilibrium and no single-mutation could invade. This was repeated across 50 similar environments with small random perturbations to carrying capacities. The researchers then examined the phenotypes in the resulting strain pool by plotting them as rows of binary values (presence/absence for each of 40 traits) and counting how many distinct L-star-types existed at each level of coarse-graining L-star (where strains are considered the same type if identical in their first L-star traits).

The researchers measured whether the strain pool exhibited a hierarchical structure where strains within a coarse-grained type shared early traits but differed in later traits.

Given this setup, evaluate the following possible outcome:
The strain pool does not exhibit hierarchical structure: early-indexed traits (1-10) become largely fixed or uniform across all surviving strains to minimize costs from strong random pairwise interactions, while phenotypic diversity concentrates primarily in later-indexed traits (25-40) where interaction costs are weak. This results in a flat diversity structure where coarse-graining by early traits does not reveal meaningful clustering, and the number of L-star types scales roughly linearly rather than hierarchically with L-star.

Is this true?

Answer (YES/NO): NO